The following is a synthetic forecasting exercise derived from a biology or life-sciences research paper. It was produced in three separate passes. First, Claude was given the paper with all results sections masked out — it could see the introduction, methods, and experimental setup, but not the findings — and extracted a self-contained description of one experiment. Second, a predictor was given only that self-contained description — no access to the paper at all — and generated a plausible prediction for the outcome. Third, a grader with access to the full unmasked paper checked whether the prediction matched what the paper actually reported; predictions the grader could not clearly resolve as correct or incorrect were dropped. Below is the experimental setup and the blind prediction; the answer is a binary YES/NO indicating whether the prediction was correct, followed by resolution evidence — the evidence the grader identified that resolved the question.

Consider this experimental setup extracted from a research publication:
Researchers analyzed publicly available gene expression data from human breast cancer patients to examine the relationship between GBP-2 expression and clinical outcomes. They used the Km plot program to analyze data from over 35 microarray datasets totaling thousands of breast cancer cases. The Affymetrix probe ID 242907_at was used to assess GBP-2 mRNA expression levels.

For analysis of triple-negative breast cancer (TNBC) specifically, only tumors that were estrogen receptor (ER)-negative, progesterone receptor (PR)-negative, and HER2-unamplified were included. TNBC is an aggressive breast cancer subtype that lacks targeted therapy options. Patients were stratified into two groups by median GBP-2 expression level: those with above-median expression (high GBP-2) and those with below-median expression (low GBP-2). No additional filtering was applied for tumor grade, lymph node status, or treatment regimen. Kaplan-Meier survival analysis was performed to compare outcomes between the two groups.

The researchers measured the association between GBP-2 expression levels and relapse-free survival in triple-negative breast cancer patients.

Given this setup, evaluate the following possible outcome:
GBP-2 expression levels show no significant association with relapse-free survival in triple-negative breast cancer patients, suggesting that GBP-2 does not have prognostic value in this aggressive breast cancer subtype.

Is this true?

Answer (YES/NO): NO